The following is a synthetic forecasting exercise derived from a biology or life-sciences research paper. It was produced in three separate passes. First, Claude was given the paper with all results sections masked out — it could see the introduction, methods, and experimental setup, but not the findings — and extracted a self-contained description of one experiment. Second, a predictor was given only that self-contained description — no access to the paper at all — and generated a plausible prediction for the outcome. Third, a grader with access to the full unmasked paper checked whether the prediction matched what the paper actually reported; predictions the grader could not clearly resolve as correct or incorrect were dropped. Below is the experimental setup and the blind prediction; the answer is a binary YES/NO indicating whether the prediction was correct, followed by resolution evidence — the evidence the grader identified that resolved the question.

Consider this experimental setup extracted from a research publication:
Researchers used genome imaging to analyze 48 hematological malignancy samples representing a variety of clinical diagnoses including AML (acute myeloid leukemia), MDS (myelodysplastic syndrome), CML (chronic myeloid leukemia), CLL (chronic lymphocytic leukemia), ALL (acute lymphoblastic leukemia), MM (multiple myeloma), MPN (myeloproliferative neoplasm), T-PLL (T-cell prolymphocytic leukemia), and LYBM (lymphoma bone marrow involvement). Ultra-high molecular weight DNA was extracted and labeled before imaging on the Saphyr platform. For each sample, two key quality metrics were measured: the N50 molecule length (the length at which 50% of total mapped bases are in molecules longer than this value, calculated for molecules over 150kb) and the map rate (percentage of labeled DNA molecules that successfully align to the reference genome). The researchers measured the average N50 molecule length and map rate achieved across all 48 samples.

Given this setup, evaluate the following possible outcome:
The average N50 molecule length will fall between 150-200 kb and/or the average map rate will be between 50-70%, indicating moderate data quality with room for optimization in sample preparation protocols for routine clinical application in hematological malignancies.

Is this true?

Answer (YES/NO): NO